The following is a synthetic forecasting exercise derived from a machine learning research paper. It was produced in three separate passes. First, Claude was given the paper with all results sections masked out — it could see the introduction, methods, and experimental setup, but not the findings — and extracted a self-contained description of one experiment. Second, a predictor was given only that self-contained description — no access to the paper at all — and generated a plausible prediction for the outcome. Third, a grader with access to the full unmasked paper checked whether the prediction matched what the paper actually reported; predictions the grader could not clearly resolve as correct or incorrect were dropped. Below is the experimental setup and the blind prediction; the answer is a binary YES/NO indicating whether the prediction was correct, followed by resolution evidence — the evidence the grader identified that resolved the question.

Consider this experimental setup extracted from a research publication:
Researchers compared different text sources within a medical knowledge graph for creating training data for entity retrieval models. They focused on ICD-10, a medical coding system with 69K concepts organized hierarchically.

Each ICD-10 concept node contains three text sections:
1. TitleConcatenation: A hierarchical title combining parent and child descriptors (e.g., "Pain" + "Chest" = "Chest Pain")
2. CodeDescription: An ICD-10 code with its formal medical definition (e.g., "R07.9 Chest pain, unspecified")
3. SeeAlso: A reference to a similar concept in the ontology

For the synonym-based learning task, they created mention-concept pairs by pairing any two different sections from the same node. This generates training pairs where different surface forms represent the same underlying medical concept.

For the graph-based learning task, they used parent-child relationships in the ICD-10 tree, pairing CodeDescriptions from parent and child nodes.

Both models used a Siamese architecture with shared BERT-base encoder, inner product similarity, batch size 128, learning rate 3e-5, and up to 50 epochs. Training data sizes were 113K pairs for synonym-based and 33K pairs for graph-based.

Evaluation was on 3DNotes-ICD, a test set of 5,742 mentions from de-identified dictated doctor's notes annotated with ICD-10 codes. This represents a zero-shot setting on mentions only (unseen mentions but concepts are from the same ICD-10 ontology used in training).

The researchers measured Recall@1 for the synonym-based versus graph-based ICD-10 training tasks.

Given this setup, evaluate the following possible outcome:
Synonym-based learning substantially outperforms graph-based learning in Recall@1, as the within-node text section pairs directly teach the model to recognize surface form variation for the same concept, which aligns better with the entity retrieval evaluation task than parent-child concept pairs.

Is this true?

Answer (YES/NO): YES